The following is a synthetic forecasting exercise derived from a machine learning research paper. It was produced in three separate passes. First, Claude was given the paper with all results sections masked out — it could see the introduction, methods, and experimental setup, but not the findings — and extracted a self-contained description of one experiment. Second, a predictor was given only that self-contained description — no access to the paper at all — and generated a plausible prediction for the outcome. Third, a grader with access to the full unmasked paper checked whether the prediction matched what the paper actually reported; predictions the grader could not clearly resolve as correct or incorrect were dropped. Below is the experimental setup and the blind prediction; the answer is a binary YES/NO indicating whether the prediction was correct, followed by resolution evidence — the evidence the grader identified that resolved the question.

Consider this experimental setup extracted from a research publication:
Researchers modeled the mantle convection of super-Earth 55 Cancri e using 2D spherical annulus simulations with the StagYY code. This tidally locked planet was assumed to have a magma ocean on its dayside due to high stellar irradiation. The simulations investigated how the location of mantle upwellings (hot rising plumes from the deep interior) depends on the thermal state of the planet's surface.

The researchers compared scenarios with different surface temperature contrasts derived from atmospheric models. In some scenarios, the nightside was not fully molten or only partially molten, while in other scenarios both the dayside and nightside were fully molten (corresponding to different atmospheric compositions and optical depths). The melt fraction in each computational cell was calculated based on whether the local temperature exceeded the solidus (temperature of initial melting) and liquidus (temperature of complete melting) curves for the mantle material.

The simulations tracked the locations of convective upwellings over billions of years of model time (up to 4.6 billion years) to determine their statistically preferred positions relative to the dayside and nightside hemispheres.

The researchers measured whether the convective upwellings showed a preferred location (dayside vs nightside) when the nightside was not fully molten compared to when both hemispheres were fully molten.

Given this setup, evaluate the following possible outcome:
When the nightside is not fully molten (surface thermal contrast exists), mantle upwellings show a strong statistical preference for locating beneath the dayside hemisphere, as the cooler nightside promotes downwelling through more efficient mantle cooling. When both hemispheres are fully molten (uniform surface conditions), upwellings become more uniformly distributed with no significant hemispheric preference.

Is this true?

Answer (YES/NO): YES